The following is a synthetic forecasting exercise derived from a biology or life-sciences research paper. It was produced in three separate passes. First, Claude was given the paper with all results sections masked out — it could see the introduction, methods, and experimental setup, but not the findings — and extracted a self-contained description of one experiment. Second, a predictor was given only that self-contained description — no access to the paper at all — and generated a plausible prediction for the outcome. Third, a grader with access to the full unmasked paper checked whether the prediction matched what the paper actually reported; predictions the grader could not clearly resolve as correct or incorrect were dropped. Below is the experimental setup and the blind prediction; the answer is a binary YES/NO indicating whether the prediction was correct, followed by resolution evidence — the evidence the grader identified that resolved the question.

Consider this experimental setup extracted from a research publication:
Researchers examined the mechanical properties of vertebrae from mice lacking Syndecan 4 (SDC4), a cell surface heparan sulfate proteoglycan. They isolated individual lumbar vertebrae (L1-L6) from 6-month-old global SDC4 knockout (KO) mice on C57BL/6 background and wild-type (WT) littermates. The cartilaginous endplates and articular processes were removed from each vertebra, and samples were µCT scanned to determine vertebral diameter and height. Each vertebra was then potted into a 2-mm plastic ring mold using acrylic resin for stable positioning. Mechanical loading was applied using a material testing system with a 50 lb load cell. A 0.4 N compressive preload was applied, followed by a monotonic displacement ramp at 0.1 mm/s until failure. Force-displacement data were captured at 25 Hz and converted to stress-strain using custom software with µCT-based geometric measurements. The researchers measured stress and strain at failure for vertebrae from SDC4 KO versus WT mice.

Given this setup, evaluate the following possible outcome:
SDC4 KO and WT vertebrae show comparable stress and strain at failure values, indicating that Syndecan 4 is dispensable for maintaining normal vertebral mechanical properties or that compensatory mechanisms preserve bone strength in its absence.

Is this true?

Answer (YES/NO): NO